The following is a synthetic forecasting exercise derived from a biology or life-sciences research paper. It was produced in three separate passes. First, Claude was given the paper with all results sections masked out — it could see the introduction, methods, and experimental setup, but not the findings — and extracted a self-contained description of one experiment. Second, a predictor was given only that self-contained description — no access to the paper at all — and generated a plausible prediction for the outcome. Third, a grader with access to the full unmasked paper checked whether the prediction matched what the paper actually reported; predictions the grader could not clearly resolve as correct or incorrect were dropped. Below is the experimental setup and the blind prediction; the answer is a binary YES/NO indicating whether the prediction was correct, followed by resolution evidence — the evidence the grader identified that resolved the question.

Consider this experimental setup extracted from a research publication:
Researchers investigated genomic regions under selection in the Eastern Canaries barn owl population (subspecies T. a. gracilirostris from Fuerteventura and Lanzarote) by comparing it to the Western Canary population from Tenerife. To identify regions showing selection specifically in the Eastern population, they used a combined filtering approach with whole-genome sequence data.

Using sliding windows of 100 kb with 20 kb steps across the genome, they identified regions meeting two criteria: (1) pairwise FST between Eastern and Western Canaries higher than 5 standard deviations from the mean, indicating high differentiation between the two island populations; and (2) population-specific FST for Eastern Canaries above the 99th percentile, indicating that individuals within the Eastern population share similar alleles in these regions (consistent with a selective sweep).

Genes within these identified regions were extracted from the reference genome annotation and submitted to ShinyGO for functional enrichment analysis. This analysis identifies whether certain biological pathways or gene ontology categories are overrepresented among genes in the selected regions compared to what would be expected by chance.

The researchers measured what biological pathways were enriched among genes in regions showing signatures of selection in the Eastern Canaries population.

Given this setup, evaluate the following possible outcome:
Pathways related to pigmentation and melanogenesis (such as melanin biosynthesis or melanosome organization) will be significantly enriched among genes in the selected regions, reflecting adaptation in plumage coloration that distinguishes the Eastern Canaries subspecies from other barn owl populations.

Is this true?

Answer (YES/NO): NO